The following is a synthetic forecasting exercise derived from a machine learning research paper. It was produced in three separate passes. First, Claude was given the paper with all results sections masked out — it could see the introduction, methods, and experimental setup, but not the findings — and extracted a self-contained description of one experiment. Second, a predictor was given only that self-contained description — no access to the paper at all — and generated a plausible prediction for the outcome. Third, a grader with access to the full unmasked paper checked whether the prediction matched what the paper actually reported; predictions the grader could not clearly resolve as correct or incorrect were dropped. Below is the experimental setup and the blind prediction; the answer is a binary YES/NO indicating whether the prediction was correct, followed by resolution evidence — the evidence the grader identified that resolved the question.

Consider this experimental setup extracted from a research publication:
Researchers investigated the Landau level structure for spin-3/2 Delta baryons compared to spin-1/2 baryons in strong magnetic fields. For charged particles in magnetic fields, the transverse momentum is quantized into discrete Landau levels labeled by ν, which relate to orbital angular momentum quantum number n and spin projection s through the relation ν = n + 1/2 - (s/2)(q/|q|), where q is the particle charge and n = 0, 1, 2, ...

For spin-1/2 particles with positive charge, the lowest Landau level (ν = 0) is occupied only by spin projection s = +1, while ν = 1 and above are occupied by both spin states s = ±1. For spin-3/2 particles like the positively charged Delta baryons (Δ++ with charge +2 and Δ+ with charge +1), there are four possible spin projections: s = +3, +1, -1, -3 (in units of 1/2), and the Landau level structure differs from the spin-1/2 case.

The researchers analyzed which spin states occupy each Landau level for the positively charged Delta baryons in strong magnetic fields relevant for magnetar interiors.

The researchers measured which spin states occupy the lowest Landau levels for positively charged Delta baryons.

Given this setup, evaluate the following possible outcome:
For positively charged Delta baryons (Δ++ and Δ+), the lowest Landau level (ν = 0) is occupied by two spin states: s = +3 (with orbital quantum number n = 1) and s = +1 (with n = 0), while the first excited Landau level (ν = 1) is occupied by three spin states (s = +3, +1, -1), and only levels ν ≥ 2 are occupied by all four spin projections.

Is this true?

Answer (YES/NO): YES